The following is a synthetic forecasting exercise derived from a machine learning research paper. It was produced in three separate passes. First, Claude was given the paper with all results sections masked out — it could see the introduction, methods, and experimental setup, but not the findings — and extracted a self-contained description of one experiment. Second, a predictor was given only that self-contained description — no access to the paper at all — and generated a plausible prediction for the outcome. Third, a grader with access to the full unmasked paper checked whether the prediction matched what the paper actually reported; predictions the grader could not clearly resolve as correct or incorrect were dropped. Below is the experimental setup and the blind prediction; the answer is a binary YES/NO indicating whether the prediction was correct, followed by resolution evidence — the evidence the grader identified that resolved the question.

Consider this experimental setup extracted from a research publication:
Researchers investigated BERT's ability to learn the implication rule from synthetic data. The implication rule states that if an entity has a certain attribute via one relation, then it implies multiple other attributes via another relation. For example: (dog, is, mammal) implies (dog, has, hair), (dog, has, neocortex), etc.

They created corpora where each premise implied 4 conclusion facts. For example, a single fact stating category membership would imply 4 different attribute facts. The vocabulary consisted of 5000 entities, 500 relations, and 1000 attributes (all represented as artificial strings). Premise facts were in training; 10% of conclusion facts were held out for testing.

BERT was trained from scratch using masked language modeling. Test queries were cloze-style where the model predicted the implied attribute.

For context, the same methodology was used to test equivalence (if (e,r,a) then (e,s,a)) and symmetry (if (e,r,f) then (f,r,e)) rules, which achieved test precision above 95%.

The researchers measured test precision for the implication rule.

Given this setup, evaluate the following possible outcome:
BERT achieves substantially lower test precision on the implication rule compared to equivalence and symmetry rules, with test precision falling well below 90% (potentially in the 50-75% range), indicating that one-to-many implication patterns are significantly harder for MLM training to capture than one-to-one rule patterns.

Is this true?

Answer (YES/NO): NO